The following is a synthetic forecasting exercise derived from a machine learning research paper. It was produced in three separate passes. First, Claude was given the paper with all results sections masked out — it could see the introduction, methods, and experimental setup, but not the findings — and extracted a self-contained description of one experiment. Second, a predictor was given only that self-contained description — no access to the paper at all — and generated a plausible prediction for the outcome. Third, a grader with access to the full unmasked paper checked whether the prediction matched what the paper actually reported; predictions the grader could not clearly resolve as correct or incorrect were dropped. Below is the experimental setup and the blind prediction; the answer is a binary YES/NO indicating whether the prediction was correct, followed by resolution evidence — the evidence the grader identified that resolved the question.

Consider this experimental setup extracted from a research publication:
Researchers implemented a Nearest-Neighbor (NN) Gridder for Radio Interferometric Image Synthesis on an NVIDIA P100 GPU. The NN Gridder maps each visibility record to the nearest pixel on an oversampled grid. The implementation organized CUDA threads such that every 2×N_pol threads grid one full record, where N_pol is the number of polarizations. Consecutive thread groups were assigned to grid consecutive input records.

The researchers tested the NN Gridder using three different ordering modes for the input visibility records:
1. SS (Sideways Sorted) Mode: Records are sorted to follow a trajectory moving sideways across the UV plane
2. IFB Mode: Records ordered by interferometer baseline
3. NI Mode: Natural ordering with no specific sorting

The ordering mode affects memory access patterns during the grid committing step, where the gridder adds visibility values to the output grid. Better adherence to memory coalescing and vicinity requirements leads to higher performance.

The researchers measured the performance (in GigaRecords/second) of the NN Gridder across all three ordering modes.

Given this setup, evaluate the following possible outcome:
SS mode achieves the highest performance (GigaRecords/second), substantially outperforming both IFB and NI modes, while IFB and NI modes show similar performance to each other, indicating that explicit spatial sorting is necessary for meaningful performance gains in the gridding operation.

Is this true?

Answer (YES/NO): NO